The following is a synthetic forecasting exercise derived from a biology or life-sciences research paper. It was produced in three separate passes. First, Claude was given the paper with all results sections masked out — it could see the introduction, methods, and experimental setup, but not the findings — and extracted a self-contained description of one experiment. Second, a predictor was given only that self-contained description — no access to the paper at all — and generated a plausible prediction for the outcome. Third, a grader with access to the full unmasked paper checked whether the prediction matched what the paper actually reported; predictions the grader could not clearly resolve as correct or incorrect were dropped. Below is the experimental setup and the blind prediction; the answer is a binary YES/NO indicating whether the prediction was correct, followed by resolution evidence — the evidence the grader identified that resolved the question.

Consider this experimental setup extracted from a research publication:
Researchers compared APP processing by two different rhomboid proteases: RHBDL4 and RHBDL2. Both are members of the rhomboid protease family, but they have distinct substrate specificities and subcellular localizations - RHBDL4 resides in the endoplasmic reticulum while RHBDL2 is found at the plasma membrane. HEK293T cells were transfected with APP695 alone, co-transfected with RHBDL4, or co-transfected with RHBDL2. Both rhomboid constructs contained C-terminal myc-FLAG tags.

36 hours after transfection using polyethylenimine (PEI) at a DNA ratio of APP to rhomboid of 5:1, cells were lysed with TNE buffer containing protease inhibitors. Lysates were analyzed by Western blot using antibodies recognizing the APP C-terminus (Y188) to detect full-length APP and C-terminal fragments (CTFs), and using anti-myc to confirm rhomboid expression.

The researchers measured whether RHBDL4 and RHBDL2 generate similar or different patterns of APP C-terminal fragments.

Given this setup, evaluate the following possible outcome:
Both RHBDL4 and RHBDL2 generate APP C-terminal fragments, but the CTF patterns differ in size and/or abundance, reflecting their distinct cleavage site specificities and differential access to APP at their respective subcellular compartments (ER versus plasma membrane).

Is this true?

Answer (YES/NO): NO